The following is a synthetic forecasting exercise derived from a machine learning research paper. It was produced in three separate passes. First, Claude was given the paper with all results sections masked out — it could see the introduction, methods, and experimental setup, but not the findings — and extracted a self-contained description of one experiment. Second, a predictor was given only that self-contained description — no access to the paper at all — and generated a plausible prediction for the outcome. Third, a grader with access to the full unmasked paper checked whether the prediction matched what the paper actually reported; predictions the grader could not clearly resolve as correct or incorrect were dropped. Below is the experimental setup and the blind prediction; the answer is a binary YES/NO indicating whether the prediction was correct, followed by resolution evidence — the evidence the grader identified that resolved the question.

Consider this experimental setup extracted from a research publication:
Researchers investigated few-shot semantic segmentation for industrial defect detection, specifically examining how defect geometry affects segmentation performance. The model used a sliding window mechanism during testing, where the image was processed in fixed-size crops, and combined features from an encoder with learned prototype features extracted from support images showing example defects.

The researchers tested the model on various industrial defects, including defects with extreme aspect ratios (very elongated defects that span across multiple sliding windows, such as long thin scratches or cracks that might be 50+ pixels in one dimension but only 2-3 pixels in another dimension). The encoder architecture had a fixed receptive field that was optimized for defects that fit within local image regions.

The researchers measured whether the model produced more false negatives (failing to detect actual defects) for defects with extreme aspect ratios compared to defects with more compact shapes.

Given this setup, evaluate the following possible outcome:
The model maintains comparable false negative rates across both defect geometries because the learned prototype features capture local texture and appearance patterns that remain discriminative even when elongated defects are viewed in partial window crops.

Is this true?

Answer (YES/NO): NO